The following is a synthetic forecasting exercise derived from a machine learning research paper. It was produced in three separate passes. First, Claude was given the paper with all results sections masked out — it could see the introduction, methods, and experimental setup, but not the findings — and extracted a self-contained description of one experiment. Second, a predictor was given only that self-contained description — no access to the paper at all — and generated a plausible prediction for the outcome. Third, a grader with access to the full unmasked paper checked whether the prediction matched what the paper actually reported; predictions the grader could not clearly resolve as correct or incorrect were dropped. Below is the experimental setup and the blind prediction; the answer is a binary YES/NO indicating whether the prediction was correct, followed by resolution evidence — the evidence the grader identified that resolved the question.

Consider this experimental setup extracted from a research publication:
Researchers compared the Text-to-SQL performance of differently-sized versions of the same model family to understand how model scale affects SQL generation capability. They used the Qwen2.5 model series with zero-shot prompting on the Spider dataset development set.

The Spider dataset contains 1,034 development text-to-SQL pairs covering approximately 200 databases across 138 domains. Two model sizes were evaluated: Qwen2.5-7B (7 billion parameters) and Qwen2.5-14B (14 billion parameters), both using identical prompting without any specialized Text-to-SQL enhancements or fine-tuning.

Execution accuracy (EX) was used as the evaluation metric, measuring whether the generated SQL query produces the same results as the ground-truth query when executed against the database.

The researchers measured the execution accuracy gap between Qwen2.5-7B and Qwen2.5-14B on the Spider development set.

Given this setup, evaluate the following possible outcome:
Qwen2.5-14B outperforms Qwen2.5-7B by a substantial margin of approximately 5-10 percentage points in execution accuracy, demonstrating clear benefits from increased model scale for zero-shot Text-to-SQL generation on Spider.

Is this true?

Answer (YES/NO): NO